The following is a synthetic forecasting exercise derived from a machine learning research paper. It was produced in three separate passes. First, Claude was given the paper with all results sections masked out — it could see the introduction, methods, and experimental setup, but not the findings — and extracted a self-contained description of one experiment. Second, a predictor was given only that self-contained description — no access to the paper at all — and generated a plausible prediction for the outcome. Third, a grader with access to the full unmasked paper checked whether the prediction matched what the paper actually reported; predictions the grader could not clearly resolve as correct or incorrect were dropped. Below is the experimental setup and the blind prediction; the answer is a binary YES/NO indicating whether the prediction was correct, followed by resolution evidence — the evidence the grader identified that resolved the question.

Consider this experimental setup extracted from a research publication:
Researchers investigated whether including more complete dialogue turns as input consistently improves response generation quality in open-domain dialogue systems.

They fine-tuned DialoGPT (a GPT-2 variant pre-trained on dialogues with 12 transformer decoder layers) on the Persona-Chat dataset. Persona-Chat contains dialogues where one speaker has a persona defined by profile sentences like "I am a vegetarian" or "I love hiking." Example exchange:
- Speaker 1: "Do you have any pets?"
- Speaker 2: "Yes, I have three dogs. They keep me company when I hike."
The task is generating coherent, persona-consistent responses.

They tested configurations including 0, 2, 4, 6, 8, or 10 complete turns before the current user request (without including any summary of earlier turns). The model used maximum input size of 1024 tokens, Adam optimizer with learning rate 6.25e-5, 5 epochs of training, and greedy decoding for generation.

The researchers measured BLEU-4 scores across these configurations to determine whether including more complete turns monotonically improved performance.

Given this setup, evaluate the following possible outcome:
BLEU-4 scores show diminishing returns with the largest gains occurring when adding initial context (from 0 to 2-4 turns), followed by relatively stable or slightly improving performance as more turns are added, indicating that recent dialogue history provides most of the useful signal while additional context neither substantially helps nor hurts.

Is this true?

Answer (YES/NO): NO